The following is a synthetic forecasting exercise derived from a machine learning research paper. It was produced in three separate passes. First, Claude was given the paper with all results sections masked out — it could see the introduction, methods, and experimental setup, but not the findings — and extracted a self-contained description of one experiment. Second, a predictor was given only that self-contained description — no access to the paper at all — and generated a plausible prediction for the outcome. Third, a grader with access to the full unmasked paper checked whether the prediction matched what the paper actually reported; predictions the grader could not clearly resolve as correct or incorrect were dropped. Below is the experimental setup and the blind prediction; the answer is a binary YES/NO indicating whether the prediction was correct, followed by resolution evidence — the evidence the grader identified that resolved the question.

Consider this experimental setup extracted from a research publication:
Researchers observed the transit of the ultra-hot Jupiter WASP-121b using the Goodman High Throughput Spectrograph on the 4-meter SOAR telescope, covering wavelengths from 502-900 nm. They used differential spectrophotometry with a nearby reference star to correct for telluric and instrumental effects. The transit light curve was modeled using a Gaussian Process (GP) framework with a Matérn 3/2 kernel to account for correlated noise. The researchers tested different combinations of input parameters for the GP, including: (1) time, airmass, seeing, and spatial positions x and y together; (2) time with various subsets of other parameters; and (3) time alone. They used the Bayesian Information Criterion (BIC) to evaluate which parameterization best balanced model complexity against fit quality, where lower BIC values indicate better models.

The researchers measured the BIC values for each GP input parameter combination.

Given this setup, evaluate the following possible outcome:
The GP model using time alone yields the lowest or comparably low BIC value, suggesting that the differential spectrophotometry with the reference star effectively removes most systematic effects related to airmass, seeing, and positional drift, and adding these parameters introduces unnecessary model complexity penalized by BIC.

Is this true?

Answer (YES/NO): YES